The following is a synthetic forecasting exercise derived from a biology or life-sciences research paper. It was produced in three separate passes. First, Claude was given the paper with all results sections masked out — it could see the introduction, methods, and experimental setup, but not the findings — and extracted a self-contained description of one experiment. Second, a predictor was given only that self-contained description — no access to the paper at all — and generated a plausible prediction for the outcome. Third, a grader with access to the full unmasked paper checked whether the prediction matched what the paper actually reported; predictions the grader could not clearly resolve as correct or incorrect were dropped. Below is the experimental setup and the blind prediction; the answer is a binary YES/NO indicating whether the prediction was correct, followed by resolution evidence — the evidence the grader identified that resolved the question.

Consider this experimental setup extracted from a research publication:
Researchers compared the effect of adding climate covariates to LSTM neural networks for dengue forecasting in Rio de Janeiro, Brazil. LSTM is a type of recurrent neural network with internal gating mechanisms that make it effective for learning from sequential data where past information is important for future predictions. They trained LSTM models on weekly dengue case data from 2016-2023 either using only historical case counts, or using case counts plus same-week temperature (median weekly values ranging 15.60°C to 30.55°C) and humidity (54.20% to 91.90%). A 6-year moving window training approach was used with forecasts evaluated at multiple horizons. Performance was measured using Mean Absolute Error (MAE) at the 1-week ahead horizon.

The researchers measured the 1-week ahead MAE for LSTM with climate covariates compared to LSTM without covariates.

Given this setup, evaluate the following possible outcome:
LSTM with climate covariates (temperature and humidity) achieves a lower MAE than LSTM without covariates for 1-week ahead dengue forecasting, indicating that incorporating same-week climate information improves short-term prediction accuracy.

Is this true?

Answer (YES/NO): YES